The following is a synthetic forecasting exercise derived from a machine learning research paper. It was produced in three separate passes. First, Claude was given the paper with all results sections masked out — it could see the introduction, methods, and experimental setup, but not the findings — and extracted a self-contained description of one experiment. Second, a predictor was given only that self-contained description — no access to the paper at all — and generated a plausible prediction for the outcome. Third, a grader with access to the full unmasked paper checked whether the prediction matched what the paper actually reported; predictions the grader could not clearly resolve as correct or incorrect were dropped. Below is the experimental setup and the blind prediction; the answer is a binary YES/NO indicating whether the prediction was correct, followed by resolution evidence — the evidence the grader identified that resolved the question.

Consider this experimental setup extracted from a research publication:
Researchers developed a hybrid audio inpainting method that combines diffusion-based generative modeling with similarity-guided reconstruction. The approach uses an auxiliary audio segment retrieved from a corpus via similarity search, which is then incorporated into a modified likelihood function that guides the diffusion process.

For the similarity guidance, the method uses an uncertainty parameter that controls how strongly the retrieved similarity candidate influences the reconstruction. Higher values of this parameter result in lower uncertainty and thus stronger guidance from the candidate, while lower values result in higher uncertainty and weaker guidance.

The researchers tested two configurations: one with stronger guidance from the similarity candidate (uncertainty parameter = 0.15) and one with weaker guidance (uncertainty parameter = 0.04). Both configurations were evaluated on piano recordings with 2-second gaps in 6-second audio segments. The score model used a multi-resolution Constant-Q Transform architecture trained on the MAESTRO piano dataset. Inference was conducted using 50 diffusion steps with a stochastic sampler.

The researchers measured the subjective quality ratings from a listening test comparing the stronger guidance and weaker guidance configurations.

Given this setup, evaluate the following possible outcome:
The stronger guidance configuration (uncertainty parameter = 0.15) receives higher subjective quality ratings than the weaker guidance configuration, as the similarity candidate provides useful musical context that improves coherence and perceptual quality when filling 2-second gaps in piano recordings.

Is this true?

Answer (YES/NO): YES